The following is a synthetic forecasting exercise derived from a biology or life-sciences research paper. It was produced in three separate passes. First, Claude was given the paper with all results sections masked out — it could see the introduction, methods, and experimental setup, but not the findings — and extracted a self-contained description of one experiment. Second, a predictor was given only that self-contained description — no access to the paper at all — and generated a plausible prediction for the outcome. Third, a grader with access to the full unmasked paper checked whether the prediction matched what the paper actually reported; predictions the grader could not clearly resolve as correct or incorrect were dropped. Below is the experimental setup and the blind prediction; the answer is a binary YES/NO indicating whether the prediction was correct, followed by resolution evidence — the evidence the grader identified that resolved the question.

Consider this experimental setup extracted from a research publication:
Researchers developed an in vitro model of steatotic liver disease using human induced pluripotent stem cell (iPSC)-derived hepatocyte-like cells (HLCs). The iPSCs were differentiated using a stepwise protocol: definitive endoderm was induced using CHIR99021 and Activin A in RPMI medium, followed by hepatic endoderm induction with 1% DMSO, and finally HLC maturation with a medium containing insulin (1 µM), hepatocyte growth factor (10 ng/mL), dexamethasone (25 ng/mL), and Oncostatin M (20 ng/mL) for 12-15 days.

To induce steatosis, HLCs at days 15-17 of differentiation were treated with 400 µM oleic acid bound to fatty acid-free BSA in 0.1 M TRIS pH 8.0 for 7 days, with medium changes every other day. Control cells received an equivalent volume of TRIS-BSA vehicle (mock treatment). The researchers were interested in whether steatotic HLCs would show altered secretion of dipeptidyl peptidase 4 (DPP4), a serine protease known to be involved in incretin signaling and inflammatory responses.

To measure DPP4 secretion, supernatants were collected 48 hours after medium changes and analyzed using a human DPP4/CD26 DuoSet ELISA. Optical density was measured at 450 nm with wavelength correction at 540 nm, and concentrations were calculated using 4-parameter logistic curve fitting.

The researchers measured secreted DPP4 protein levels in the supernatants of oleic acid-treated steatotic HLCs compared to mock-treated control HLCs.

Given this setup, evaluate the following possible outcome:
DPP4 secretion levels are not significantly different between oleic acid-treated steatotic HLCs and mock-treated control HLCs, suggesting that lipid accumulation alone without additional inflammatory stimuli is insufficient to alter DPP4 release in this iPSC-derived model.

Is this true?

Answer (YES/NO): NO